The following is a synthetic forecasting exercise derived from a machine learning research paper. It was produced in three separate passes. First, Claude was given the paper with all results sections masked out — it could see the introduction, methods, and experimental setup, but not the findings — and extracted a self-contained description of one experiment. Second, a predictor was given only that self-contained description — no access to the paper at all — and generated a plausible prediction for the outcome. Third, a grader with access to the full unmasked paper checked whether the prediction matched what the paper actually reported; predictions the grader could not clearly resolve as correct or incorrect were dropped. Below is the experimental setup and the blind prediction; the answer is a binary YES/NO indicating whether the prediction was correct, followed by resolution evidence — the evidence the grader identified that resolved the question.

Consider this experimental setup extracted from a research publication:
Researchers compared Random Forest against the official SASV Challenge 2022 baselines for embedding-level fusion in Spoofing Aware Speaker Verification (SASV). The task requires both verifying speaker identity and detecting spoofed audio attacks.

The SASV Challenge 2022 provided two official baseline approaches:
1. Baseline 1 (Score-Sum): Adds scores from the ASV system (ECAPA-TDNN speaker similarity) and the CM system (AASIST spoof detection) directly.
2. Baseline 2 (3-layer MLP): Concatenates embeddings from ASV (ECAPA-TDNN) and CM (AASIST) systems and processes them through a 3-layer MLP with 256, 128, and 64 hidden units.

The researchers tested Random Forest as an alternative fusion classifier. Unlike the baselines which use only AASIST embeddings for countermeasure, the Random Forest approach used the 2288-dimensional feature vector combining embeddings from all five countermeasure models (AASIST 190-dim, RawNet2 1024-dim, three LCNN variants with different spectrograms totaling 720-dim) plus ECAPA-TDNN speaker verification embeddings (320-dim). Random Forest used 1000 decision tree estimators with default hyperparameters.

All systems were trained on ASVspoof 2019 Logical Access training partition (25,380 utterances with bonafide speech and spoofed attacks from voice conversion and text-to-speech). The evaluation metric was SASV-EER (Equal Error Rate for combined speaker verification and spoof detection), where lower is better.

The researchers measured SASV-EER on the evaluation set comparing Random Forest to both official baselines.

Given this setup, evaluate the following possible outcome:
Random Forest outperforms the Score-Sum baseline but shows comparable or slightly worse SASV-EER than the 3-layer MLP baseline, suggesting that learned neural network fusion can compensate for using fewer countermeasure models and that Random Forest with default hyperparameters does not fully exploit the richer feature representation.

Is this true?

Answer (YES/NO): NO